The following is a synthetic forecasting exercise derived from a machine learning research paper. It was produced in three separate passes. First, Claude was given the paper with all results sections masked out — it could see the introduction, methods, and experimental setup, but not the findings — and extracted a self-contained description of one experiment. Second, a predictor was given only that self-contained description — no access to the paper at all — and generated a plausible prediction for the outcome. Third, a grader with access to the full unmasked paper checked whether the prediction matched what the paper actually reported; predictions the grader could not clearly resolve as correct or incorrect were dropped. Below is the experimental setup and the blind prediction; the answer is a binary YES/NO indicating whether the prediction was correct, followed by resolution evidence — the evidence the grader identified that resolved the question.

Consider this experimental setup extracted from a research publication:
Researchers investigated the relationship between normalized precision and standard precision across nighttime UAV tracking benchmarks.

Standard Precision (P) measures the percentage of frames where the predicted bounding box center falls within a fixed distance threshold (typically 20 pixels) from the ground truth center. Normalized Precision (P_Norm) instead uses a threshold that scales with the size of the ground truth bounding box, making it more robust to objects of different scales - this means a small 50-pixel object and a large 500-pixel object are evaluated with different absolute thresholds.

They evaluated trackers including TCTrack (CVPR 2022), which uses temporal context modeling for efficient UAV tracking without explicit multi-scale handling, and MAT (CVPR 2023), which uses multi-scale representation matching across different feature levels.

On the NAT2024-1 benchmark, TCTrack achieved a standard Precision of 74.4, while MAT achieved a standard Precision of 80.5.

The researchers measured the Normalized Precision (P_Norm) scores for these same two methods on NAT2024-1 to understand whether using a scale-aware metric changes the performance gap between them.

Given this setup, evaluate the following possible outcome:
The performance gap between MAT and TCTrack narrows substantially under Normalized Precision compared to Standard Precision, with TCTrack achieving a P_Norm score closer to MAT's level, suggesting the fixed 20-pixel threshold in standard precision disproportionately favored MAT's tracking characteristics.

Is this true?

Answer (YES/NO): NO